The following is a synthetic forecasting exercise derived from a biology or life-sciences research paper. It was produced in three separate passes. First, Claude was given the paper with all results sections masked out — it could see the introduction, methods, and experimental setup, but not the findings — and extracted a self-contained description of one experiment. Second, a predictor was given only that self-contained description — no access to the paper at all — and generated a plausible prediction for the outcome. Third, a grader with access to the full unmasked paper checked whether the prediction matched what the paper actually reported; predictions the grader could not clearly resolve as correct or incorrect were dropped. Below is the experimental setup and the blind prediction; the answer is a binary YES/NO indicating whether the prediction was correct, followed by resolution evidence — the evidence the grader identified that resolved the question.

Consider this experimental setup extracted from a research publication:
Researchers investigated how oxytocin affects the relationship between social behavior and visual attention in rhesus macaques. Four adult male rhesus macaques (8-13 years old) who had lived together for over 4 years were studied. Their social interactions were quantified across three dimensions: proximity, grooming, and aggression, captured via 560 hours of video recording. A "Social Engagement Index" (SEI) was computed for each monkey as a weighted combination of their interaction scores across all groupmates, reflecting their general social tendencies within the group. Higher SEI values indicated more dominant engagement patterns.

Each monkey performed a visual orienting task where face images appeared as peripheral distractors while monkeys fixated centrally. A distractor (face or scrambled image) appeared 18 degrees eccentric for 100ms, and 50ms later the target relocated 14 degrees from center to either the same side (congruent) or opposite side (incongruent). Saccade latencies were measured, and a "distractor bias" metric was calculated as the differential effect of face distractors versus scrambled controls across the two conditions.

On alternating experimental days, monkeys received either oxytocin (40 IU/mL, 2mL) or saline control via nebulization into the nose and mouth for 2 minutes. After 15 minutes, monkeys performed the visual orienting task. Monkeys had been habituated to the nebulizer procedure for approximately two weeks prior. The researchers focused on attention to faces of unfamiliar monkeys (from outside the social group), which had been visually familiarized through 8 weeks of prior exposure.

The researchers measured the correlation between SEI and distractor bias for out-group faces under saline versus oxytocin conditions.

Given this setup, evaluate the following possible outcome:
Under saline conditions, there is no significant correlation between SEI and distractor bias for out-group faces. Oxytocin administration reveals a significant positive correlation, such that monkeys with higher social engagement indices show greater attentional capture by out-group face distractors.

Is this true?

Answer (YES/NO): NO